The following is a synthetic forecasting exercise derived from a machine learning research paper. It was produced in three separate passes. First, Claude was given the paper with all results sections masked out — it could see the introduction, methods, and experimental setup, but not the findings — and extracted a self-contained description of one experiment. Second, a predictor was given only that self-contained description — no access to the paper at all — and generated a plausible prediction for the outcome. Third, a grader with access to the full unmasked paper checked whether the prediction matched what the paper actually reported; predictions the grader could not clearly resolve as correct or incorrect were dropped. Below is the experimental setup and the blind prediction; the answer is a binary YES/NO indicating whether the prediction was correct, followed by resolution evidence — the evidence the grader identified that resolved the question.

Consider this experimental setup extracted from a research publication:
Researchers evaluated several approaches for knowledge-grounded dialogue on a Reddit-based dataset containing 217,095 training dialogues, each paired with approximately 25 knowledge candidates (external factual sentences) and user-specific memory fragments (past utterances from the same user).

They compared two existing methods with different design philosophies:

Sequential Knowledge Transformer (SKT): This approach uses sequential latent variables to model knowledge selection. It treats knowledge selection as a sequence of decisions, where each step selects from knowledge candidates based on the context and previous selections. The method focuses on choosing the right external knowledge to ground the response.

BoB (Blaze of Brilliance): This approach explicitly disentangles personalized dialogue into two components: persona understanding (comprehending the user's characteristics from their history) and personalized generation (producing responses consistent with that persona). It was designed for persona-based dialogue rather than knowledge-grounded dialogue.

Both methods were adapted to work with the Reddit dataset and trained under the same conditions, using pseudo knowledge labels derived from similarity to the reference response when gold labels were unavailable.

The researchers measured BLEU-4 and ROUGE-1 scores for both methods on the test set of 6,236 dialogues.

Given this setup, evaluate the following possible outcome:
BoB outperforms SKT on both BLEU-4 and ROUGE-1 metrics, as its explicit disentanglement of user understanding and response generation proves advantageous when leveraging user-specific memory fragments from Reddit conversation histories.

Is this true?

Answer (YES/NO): YES